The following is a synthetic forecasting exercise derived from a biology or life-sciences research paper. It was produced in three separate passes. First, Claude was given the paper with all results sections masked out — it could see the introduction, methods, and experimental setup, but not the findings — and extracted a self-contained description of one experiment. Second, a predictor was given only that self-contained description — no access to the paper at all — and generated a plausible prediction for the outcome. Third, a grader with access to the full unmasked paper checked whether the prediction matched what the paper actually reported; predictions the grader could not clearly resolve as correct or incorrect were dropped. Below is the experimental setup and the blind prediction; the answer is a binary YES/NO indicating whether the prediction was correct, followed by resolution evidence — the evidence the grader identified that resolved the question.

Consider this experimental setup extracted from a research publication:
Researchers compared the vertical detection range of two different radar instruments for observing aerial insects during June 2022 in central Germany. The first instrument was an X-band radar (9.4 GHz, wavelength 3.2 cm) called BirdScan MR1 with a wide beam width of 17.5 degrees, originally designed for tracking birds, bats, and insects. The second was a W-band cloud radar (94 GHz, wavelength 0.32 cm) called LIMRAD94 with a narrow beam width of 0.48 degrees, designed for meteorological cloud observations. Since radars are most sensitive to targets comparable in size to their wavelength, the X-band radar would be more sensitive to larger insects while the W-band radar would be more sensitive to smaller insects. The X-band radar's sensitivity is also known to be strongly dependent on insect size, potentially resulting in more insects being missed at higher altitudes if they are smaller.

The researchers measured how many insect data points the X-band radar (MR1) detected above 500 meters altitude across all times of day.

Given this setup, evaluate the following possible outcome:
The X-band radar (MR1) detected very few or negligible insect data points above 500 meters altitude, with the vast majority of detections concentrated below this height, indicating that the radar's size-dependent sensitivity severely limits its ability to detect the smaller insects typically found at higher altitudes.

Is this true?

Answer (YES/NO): YES